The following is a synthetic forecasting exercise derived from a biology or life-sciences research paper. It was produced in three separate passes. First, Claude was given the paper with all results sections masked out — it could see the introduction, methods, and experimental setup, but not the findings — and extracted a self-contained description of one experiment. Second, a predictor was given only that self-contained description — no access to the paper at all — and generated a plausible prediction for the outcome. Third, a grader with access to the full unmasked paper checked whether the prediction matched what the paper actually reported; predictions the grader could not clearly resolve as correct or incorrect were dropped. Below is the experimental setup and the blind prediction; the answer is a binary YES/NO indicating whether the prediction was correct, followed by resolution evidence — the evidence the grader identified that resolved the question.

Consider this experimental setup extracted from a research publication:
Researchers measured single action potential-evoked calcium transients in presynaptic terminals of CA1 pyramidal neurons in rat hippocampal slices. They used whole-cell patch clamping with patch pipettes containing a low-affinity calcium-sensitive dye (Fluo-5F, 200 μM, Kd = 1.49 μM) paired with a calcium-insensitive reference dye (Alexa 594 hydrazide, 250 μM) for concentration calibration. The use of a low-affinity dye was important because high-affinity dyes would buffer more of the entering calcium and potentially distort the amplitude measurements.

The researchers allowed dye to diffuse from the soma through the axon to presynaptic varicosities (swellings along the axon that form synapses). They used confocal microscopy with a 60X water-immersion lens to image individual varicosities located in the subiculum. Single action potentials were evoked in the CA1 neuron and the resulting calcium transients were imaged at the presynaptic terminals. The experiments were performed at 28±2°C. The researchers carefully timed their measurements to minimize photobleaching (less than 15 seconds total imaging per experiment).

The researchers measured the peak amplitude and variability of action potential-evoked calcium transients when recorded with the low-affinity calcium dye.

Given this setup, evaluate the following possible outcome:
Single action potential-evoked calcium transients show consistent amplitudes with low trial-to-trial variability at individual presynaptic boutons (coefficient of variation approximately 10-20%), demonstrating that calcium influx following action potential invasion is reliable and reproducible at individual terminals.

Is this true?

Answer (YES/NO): YES